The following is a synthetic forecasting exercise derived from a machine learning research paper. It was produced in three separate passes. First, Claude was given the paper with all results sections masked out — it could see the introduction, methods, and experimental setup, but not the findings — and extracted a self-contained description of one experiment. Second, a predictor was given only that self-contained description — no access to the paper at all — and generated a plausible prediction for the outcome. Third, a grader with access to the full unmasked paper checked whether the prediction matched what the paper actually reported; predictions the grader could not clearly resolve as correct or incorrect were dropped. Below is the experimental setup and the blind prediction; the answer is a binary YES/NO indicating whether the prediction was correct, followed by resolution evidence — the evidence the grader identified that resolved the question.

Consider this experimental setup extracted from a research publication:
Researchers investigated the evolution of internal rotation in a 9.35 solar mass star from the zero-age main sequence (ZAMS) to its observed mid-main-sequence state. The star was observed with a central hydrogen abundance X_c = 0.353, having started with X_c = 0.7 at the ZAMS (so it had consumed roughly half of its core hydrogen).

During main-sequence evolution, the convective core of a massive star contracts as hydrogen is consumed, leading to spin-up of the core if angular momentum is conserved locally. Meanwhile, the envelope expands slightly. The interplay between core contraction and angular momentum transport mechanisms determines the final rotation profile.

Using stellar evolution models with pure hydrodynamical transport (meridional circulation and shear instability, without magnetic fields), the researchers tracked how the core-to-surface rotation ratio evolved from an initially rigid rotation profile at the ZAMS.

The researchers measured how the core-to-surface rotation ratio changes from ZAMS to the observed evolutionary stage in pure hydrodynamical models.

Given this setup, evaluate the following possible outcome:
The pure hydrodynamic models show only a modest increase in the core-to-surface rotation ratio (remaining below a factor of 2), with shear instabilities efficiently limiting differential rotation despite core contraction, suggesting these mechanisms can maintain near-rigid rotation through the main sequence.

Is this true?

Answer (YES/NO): NO